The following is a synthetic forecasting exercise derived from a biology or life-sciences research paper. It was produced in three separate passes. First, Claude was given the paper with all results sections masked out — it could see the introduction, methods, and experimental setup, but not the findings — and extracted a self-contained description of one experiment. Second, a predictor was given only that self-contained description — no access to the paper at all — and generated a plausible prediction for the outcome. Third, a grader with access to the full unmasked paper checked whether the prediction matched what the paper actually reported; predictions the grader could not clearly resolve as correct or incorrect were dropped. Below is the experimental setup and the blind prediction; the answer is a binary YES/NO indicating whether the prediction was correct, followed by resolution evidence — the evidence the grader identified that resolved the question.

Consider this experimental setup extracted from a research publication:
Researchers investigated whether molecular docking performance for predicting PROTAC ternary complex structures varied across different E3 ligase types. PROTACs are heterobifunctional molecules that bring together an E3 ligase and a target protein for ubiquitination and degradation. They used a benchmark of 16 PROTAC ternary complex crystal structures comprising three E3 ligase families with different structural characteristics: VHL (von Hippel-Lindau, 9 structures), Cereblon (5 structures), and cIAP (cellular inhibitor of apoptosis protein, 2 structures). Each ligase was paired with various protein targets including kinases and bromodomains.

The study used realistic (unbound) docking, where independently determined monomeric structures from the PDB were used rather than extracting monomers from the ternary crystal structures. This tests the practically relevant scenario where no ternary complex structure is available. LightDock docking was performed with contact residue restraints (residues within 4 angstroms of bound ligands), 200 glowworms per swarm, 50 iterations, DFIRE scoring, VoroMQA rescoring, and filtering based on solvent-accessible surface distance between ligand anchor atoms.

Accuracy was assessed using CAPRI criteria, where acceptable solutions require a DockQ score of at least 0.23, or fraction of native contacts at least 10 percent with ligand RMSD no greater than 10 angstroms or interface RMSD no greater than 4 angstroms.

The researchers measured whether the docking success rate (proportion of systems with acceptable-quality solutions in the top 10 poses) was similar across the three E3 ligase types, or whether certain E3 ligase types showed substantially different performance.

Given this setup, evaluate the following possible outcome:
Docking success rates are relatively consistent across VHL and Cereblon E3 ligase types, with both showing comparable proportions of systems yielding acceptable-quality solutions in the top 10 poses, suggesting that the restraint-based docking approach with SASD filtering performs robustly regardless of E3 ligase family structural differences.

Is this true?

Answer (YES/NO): NO